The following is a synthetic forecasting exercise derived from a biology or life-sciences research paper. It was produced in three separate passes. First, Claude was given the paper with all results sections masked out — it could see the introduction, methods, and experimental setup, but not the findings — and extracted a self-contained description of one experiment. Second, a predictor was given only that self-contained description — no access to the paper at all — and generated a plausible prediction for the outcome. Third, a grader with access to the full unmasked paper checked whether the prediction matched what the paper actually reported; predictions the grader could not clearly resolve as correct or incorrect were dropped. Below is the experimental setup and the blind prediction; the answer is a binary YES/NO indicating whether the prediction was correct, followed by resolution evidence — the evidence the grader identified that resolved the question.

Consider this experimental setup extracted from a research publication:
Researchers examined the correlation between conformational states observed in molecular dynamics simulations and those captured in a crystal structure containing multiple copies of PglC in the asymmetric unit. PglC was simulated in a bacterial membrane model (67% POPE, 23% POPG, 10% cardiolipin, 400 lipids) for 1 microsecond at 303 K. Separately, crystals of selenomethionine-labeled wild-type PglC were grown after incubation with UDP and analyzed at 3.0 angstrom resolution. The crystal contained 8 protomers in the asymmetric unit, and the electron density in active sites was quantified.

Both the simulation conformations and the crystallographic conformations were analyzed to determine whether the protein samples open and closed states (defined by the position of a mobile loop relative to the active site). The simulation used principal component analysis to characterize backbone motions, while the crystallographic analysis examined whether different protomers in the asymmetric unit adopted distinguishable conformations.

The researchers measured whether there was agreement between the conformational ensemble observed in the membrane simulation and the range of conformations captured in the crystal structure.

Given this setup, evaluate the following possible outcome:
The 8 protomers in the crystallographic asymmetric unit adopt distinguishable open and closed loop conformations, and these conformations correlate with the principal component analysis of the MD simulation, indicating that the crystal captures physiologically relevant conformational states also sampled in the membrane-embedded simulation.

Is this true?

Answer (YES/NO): YES